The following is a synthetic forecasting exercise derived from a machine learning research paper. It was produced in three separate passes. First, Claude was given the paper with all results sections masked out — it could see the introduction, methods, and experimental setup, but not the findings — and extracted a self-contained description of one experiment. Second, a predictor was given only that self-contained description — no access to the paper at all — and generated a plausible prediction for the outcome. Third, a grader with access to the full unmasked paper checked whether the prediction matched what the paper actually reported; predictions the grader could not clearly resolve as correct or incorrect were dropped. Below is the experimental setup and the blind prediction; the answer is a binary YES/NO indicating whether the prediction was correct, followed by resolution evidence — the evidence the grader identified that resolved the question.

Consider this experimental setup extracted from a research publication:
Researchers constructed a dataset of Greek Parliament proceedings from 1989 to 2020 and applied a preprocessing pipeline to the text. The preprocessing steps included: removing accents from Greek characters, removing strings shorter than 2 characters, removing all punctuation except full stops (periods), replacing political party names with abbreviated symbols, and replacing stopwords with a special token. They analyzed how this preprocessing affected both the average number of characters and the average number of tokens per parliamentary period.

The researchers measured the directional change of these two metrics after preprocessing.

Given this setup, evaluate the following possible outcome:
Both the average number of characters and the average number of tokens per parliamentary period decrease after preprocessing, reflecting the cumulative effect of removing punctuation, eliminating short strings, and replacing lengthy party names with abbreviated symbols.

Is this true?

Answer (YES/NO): NO